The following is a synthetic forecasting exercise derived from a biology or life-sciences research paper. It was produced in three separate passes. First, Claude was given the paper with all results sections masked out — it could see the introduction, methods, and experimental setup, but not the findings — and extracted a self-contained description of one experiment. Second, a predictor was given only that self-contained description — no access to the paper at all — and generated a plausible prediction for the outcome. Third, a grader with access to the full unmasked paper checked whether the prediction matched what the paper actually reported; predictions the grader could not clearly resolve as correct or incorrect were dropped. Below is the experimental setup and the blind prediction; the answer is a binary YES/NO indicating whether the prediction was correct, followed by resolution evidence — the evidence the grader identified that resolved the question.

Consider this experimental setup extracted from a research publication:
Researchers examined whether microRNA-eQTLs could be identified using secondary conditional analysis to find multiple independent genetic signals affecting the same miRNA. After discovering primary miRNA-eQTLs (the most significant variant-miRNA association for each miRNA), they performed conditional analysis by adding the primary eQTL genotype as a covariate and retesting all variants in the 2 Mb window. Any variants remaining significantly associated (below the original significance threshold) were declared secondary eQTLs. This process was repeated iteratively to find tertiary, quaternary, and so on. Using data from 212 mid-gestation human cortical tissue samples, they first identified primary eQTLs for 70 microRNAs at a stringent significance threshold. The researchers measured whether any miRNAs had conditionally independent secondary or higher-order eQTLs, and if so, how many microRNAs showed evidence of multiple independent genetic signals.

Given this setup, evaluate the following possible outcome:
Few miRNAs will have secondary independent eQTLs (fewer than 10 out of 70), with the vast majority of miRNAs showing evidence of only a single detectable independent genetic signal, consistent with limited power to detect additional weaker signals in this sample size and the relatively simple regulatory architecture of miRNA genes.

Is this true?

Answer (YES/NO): NO